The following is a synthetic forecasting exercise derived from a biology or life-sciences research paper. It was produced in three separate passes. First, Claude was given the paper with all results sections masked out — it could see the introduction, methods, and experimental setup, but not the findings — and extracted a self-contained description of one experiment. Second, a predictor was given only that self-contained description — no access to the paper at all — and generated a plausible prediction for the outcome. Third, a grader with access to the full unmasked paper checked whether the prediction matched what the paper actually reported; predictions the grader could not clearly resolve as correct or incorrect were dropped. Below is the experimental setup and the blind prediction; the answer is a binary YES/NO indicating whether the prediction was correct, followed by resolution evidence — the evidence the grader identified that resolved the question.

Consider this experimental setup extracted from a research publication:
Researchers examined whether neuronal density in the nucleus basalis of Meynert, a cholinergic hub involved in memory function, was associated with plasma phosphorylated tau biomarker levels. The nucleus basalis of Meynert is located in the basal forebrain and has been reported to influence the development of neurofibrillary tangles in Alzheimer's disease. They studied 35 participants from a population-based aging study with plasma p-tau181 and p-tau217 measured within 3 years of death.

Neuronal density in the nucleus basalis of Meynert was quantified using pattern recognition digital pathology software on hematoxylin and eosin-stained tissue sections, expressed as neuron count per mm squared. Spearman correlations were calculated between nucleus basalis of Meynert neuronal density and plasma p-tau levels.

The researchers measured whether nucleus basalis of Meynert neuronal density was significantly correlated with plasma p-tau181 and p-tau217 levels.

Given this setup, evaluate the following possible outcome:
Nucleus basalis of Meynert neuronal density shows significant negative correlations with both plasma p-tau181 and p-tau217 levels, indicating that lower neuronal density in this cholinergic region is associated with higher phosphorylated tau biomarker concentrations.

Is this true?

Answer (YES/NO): NO